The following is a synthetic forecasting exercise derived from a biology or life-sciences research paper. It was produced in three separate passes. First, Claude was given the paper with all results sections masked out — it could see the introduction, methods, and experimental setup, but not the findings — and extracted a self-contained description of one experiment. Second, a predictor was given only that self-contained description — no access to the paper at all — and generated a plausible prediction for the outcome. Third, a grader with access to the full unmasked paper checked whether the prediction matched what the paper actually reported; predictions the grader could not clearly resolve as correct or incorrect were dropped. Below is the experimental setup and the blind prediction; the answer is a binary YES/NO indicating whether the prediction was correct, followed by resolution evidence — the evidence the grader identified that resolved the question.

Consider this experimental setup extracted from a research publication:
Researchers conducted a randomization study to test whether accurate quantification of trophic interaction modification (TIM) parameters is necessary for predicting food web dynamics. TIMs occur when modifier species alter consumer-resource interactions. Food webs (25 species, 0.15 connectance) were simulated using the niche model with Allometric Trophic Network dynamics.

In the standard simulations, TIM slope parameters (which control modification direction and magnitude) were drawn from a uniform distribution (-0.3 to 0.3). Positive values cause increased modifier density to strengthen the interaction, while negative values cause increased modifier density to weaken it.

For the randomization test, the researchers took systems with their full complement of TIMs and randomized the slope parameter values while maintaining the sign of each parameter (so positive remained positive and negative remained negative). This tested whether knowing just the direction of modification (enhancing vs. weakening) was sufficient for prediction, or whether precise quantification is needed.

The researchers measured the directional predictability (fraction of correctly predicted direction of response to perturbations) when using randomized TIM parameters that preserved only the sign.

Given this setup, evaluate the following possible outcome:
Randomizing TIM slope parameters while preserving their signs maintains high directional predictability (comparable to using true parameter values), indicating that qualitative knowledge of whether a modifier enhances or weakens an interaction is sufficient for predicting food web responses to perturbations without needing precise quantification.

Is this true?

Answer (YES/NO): NO